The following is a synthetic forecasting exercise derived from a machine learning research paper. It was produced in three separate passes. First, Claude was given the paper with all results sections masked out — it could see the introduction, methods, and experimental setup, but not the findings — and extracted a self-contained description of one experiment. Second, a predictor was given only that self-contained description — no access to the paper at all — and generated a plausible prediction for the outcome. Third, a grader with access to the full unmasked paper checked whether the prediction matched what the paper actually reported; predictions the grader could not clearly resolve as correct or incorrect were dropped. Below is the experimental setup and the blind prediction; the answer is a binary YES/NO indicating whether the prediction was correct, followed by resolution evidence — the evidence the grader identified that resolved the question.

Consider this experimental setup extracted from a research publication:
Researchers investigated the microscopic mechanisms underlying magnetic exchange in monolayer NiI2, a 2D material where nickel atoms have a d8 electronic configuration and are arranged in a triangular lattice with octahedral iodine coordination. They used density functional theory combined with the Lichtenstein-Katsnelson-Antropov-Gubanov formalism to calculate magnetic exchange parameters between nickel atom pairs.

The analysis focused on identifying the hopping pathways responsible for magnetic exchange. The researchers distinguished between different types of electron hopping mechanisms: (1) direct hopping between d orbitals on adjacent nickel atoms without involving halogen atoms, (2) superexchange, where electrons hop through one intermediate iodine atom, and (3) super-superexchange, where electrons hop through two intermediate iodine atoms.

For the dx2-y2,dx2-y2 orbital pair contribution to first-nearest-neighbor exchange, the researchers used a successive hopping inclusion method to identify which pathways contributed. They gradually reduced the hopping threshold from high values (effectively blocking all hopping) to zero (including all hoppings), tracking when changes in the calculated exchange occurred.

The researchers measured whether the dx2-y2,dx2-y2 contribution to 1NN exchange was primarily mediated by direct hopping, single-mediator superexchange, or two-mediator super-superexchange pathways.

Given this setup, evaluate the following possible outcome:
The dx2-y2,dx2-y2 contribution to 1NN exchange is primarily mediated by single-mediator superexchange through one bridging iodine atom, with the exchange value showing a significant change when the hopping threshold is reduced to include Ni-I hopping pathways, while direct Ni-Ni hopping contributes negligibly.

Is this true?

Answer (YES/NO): NO